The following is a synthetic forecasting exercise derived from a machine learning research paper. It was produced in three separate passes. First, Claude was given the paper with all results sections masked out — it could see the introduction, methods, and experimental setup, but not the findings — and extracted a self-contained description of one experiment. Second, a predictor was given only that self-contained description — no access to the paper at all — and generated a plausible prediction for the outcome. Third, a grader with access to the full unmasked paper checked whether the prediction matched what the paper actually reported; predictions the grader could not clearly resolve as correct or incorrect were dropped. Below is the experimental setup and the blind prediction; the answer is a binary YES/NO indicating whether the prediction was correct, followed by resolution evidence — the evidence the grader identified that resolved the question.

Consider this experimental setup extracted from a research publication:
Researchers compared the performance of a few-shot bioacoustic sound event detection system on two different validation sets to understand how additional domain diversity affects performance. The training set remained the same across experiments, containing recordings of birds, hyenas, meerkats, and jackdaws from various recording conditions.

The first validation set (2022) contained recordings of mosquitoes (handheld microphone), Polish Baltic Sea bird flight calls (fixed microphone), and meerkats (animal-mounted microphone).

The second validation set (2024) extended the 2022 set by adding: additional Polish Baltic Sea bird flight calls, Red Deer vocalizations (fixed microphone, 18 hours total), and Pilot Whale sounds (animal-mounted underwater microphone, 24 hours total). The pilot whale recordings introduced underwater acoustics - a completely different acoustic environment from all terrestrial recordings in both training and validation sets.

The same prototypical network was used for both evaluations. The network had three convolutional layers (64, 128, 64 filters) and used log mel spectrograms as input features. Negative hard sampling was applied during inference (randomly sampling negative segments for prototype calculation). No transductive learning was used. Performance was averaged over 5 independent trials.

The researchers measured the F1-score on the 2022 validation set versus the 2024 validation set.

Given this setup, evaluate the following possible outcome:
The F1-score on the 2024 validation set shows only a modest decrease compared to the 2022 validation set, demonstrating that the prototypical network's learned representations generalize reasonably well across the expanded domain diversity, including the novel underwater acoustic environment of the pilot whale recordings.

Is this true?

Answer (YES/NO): NO